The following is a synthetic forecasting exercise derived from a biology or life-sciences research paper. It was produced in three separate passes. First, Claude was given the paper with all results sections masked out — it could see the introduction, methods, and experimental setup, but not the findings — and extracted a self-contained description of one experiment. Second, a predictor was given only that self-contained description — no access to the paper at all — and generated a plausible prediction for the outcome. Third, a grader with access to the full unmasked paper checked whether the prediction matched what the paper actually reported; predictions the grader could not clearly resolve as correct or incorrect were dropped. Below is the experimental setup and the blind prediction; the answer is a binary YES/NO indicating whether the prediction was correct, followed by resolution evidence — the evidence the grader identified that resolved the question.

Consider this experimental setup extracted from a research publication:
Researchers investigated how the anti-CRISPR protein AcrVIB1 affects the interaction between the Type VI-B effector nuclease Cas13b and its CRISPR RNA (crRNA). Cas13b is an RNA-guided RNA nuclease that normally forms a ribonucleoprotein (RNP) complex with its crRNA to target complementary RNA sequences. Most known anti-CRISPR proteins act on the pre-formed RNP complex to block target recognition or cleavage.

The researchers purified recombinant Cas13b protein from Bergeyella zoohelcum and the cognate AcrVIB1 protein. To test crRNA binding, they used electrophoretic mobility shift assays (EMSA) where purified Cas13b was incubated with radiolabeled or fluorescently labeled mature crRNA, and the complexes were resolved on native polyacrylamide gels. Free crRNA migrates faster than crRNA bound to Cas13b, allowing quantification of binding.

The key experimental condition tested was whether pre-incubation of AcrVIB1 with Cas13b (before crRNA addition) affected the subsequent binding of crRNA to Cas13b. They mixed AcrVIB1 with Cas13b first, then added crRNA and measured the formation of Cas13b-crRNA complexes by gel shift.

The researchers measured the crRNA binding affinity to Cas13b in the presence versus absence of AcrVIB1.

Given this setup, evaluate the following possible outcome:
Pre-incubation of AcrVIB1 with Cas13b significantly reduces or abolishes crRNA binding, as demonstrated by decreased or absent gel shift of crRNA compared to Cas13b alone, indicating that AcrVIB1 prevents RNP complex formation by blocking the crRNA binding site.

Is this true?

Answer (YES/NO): NO